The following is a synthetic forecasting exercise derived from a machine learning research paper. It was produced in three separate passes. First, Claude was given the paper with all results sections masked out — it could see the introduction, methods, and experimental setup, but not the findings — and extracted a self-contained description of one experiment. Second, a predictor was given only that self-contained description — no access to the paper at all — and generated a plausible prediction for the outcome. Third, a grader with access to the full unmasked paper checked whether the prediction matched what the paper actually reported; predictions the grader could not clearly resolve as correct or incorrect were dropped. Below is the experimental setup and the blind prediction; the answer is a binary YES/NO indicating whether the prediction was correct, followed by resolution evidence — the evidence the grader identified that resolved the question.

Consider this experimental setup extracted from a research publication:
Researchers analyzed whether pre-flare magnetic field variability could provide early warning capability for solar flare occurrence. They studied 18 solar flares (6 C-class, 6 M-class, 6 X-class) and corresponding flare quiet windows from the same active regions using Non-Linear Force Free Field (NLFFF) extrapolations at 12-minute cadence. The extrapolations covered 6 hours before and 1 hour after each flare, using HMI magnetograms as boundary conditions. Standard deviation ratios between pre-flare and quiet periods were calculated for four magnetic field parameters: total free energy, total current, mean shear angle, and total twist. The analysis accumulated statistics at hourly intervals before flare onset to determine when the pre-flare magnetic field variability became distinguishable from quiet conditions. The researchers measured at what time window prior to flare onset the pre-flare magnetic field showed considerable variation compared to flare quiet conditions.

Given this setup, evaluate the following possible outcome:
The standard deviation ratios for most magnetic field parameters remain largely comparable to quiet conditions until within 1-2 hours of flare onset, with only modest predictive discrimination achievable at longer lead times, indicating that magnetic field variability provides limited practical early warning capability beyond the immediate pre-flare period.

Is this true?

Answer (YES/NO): NO